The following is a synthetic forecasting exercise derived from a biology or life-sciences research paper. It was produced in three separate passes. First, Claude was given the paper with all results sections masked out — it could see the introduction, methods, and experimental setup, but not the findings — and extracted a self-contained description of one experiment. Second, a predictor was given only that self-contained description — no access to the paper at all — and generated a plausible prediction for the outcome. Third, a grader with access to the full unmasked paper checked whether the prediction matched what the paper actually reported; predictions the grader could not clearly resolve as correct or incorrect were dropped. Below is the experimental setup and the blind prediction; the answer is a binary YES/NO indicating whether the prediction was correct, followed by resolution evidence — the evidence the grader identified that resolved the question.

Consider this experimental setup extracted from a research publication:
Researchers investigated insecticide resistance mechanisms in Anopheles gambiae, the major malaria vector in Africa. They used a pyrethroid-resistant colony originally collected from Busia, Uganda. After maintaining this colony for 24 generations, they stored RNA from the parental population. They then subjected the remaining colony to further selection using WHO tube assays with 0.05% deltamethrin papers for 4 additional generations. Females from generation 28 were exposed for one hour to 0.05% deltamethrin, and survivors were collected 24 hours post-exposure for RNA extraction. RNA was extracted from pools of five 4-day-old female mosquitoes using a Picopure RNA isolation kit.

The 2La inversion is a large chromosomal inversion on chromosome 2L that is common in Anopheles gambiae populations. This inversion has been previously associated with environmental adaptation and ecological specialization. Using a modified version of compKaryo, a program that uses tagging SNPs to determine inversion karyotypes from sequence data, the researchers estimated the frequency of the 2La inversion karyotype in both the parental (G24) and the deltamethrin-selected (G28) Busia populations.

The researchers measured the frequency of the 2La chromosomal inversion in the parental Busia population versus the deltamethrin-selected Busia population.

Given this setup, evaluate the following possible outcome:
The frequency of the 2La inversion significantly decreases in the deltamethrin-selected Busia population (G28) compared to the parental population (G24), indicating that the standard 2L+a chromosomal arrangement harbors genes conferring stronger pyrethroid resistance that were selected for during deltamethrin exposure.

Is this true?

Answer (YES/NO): NO